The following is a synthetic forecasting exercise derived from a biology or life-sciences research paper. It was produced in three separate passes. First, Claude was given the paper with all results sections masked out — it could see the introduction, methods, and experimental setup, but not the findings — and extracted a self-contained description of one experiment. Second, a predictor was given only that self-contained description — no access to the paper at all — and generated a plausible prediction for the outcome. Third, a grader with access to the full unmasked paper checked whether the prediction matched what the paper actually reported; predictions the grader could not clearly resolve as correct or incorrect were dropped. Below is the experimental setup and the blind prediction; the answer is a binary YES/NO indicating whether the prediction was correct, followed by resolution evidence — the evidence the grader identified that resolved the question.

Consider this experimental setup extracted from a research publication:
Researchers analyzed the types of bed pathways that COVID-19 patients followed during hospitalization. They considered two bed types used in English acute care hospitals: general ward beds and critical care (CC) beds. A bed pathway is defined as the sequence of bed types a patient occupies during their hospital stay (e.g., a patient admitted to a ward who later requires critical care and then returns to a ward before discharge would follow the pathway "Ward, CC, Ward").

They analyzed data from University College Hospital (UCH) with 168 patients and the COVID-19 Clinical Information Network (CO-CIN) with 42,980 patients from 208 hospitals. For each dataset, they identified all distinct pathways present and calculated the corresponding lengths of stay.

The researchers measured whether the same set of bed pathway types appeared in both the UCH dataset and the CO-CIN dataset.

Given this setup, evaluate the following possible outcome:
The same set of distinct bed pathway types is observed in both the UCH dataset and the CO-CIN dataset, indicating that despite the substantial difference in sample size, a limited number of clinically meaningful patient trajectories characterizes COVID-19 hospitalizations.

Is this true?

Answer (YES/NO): YES